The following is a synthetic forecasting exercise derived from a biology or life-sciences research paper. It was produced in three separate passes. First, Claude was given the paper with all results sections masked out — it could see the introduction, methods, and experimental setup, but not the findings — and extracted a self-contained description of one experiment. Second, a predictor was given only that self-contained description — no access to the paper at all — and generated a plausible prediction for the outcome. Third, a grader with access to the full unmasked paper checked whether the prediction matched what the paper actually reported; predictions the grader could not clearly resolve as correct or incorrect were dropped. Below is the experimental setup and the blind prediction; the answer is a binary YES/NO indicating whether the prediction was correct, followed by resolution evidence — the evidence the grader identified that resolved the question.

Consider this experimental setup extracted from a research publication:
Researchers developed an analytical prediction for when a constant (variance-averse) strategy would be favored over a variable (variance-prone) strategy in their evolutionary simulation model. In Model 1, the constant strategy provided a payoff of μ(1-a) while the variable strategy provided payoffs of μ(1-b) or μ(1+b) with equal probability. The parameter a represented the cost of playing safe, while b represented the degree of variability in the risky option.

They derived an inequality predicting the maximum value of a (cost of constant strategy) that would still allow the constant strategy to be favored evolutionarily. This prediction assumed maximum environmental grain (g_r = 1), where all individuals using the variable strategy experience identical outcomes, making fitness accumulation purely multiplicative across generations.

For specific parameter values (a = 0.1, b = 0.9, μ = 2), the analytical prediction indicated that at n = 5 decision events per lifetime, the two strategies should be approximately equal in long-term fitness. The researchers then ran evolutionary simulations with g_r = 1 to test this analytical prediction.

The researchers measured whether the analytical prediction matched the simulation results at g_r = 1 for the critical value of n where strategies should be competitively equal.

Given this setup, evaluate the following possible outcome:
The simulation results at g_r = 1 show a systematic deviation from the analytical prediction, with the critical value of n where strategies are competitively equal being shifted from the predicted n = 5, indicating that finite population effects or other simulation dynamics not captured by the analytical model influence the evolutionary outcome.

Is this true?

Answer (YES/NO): NO